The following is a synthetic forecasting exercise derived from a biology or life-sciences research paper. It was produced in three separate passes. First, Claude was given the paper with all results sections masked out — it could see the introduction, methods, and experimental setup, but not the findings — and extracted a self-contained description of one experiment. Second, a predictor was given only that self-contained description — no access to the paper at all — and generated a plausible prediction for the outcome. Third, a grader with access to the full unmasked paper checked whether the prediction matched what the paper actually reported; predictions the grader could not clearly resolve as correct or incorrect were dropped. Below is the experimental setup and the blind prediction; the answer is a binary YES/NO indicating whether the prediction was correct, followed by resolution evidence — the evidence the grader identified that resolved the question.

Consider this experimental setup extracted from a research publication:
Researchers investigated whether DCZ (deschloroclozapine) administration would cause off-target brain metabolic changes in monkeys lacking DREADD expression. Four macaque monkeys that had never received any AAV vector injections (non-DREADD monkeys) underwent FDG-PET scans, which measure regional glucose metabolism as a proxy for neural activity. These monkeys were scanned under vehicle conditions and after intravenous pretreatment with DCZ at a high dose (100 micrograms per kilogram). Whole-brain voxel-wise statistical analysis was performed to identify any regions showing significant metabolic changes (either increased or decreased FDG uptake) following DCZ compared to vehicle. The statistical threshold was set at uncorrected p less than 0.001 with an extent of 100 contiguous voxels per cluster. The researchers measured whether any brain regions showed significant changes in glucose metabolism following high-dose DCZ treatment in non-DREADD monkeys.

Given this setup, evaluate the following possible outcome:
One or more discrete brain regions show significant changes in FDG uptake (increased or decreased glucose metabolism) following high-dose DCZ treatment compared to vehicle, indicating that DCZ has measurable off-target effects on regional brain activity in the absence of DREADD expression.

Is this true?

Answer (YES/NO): NO